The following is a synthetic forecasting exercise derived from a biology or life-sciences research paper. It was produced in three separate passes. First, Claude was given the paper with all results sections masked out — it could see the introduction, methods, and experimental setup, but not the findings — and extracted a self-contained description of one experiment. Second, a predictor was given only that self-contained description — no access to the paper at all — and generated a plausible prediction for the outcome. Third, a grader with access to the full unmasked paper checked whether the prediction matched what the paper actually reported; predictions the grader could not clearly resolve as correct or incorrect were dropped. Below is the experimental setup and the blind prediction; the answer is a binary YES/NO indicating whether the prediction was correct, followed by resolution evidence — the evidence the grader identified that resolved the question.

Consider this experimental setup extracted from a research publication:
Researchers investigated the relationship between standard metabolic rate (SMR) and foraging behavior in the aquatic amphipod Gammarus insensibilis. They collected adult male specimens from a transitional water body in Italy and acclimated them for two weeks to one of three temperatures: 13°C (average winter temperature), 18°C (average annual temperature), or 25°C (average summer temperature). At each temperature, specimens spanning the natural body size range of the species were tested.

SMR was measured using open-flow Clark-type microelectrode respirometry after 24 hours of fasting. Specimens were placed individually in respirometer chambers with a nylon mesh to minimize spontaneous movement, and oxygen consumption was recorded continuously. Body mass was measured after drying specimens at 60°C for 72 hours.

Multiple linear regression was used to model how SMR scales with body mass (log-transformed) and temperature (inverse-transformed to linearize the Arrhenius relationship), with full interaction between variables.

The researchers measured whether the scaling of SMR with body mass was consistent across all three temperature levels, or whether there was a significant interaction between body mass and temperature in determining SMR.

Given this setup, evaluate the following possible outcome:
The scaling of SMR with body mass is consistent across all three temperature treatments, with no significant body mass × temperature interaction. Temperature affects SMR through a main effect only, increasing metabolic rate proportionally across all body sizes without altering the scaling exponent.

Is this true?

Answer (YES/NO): NO